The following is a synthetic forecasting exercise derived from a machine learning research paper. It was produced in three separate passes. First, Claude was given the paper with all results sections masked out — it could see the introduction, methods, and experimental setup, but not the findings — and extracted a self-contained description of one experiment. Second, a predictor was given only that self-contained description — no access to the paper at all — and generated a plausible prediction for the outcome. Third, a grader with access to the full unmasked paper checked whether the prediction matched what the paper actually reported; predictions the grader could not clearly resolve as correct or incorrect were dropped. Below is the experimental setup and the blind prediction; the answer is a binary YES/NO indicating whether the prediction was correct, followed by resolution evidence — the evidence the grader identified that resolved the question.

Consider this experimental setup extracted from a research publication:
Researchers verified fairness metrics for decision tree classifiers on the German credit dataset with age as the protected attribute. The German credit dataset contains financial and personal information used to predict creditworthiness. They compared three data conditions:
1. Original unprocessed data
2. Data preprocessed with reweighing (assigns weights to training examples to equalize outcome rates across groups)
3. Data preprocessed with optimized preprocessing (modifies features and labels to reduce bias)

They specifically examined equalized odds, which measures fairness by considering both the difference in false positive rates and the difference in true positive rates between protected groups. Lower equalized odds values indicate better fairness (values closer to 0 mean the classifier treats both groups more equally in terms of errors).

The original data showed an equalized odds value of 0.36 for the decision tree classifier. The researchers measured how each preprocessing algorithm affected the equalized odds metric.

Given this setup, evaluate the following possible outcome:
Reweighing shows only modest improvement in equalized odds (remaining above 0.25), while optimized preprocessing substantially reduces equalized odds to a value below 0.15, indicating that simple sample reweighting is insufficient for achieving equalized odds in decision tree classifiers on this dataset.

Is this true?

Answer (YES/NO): NO